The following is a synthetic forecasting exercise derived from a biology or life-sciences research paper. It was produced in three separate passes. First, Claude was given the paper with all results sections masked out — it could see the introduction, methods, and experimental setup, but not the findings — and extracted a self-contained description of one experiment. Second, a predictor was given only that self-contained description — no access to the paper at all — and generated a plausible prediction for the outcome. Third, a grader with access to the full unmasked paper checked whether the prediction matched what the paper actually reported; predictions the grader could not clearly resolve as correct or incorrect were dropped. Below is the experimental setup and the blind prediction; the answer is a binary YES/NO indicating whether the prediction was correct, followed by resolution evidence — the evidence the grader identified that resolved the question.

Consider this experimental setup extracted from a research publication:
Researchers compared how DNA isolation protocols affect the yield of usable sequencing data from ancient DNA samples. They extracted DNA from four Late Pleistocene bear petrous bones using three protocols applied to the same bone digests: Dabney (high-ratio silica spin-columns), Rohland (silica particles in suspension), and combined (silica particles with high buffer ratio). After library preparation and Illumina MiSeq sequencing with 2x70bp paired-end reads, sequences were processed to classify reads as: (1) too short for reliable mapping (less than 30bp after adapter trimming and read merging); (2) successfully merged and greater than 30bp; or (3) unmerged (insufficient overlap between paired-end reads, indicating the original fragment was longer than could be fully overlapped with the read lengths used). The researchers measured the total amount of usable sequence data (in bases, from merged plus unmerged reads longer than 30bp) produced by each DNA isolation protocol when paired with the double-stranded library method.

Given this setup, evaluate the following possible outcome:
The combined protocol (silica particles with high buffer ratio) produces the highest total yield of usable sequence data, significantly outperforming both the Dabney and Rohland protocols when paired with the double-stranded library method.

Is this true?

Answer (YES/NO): NO